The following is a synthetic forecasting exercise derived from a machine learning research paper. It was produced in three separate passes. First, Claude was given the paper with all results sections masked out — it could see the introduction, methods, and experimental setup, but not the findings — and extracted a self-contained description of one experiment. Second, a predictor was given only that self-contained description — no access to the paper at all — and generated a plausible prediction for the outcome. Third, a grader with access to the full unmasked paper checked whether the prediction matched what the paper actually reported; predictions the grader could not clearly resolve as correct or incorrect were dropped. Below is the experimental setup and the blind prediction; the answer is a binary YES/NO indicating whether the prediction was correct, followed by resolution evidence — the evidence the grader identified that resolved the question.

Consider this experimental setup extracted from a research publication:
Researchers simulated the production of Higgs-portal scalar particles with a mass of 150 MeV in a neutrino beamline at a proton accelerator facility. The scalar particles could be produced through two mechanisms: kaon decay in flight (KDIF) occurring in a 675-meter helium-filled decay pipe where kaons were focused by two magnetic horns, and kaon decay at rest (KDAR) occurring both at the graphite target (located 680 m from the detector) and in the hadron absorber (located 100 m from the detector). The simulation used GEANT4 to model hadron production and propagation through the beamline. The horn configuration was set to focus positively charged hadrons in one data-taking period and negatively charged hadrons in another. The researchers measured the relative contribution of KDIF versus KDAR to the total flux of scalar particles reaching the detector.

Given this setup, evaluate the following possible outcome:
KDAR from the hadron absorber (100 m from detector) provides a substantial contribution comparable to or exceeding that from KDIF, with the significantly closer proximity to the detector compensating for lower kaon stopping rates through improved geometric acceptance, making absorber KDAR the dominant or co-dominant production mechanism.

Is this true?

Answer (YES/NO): NO